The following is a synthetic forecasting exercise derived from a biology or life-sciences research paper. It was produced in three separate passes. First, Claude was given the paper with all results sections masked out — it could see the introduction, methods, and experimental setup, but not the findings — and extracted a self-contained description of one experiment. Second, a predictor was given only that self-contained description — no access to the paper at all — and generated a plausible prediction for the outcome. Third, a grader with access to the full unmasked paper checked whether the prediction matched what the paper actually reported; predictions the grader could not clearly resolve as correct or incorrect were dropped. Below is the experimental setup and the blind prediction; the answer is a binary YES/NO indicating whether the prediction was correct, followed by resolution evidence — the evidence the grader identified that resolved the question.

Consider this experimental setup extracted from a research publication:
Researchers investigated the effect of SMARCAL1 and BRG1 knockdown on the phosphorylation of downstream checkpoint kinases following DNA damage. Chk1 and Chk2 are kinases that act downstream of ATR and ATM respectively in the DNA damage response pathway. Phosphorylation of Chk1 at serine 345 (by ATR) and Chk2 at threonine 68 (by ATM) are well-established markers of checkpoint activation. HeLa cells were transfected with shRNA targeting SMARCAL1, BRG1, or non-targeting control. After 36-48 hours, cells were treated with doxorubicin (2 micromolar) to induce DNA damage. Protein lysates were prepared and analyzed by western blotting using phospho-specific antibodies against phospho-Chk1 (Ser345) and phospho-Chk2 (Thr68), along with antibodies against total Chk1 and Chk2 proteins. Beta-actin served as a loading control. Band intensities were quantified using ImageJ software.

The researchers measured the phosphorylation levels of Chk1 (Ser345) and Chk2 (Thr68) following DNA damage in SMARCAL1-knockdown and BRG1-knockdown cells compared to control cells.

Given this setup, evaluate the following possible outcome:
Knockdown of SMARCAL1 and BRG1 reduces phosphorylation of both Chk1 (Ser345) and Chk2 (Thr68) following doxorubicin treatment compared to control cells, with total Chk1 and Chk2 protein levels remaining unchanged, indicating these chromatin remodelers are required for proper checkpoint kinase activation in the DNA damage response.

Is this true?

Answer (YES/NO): YES